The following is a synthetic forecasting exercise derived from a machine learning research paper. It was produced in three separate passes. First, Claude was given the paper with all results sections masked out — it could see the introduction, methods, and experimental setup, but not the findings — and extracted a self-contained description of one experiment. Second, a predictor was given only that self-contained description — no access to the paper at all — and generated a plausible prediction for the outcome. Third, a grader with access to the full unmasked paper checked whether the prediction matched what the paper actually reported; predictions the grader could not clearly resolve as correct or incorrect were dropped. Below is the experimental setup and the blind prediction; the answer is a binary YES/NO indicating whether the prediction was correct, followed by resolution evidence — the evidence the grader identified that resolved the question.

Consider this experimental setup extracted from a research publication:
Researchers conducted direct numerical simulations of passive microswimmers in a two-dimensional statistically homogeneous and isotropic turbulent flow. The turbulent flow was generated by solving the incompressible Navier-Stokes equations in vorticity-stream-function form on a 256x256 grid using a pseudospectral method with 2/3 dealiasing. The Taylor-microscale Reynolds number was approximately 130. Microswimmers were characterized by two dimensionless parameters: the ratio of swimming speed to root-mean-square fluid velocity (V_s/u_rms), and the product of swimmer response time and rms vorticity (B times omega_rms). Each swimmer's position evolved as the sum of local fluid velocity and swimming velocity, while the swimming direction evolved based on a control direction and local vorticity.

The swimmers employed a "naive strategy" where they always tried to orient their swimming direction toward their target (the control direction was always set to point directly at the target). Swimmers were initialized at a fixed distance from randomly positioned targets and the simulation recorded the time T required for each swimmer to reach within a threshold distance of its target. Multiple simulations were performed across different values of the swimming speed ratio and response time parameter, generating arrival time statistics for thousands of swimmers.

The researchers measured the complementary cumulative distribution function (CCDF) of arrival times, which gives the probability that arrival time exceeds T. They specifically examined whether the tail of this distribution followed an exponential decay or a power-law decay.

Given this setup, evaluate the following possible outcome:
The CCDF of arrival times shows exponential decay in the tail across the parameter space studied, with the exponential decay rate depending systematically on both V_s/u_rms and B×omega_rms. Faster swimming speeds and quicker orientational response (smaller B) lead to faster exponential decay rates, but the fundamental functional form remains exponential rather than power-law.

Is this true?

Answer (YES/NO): YES